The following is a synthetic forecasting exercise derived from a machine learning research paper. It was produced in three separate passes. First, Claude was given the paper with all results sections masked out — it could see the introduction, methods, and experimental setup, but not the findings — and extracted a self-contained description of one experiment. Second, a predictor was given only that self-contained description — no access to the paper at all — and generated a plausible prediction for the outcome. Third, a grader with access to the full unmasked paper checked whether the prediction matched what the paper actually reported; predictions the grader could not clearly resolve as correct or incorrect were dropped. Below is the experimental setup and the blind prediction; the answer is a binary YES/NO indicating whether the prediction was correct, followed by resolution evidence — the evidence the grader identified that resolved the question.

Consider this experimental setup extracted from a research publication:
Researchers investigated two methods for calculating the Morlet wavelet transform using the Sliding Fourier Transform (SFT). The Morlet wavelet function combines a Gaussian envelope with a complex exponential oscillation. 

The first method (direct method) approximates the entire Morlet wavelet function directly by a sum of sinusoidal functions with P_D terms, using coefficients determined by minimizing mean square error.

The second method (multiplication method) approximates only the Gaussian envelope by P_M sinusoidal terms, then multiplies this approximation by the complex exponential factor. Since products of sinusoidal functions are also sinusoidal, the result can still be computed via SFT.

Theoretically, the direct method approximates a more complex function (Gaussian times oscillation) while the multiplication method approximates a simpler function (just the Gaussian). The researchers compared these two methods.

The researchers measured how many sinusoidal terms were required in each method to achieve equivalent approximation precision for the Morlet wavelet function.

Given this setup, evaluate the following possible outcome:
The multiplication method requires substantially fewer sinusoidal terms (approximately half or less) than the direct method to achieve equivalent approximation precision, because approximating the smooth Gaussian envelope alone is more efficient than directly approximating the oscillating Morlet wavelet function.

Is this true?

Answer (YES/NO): YES